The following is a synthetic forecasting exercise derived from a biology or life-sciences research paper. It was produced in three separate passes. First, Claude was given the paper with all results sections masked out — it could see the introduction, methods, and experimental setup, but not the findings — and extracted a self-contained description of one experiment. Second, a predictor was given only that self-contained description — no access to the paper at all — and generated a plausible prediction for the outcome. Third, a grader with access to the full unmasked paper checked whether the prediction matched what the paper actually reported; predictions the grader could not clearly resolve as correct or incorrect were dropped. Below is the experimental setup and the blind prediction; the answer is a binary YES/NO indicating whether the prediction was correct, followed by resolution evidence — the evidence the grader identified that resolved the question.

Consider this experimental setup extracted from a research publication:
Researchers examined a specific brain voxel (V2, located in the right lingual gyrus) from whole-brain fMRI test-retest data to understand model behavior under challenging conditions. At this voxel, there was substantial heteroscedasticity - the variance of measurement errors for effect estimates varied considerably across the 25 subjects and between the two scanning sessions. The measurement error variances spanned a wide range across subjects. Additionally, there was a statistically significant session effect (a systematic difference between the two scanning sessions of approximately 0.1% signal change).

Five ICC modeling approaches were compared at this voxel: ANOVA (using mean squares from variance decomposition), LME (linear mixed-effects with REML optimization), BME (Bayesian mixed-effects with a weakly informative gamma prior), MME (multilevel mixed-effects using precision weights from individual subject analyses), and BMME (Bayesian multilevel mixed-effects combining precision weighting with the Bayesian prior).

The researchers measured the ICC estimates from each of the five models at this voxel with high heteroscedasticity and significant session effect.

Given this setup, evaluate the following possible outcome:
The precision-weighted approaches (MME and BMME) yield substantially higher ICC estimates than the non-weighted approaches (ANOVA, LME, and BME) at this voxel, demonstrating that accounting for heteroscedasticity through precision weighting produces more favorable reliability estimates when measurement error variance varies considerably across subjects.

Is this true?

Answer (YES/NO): YES